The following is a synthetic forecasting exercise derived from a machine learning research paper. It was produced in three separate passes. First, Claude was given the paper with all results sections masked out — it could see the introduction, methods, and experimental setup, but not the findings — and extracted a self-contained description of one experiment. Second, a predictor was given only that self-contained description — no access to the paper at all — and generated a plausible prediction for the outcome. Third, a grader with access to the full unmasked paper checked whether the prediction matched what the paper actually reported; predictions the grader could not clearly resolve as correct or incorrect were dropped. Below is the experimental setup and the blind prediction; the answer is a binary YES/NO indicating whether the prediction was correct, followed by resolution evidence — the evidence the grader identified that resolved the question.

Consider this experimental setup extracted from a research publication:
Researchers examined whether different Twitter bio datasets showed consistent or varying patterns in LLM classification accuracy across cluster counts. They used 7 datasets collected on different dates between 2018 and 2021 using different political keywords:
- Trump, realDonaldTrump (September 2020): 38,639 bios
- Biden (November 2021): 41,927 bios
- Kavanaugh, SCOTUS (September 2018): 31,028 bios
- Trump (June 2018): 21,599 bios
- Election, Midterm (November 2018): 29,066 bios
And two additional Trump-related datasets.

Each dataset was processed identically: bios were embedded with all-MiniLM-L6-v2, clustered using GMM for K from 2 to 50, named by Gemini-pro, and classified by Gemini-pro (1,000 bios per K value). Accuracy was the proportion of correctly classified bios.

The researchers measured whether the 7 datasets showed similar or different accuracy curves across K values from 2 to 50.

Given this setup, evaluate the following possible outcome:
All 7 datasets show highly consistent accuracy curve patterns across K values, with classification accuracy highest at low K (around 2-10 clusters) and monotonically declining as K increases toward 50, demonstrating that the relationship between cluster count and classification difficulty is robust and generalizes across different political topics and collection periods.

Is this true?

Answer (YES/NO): NO